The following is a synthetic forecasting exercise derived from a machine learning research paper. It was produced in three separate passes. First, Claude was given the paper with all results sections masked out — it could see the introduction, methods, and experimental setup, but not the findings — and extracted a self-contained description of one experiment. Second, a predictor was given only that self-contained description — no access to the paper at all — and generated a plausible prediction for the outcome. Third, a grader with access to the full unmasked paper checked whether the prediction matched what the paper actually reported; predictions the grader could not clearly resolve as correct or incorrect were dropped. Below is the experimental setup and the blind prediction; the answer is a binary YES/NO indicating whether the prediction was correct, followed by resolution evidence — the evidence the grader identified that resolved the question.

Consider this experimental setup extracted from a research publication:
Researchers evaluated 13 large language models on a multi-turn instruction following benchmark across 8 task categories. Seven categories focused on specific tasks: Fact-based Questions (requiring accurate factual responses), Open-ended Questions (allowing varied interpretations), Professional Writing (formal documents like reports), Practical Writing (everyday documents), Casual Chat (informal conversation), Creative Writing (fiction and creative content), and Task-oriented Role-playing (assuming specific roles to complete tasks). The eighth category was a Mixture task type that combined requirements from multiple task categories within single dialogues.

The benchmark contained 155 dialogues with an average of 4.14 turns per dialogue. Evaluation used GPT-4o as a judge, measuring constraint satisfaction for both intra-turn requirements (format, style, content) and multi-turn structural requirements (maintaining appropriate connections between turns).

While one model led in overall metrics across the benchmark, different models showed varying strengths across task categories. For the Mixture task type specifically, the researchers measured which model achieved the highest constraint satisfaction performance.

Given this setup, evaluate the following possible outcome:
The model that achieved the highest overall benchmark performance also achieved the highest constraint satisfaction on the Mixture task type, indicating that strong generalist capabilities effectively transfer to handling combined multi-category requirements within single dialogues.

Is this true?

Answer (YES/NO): NO